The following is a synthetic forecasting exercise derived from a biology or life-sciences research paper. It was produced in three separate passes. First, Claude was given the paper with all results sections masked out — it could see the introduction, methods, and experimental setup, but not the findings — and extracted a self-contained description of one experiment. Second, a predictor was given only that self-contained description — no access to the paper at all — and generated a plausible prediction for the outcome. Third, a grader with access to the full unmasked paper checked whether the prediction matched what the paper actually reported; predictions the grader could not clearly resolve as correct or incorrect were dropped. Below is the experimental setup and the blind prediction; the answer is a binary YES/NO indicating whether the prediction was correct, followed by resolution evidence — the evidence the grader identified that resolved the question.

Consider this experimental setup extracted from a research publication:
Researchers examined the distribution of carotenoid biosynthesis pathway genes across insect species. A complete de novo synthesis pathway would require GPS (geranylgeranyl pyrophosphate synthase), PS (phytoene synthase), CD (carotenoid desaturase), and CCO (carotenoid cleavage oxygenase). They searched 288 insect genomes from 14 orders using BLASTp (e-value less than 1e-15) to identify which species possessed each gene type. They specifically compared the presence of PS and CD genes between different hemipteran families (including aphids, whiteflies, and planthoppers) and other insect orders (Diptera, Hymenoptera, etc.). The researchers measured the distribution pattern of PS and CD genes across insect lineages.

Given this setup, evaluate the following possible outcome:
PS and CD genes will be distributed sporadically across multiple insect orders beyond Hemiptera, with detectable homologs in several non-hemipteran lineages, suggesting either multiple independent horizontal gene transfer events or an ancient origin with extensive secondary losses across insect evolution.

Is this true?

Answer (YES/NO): YES